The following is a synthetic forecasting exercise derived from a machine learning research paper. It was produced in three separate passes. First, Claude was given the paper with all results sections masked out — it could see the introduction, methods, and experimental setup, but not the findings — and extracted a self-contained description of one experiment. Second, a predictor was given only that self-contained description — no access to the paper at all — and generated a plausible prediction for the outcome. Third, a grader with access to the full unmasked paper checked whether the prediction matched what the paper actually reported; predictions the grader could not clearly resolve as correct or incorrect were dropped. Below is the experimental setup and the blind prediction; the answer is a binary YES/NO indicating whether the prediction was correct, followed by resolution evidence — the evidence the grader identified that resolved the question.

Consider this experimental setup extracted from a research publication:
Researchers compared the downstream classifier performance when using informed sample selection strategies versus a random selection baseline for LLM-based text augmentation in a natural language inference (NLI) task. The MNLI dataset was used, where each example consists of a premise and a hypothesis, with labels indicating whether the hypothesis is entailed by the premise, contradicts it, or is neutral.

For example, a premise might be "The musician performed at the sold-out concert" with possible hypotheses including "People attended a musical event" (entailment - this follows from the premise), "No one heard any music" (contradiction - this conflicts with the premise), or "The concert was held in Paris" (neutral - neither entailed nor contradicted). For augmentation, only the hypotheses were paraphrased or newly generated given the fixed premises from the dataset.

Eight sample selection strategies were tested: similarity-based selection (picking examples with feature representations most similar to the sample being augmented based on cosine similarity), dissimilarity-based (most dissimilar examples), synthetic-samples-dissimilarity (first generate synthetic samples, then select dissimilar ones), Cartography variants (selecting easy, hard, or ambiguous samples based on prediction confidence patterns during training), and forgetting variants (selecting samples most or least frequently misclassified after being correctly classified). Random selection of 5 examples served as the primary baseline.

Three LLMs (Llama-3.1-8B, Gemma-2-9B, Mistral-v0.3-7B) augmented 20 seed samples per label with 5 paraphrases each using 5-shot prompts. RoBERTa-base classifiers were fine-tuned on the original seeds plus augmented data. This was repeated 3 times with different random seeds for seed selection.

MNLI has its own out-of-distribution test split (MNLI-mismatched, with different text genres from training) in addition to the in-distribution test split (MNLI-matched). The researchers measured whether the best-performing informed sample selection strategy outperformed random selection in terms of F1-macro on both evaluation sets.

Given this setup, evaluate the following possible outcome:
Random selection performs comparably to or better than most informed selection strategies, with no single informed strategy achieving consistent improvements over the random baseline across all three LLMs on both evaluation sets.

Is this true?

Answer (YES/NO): YES